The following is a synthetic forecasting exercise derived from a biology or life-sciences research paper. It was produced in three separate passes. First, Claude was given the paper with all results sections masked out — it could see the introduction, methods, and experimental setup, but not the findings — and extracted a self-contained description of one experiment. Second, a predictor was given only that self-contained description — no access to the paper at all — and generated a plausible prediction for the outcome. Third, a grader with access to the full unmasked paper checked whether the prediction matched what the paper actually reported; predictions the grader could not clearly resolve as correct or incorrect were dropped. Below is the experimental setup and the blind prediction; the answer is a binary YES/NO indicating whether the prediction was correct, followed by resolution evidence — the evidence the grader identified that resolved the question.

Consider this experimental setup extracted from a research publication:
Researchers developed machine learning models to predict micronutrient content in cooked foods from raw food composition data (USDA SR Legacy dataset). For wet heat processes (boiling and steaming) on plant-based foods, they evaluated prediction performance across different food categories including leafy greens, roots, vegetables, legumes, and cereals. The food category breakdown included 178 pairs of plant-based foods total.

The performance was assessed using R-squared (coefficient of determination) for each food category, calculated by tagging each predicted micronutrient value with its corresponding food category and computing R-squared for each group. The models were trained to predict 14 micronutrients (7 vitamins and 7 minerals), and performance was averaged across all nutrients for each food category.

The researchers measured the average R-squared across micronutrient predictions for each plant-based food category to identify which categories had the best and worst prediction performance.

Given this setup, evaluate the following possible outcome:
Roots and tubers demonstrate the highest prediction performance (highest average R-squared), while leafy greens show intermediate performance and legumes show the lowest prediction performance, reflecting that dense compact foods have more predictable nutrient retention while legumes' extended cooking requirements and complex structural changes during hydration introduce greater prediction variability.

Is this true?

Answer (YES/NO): NO